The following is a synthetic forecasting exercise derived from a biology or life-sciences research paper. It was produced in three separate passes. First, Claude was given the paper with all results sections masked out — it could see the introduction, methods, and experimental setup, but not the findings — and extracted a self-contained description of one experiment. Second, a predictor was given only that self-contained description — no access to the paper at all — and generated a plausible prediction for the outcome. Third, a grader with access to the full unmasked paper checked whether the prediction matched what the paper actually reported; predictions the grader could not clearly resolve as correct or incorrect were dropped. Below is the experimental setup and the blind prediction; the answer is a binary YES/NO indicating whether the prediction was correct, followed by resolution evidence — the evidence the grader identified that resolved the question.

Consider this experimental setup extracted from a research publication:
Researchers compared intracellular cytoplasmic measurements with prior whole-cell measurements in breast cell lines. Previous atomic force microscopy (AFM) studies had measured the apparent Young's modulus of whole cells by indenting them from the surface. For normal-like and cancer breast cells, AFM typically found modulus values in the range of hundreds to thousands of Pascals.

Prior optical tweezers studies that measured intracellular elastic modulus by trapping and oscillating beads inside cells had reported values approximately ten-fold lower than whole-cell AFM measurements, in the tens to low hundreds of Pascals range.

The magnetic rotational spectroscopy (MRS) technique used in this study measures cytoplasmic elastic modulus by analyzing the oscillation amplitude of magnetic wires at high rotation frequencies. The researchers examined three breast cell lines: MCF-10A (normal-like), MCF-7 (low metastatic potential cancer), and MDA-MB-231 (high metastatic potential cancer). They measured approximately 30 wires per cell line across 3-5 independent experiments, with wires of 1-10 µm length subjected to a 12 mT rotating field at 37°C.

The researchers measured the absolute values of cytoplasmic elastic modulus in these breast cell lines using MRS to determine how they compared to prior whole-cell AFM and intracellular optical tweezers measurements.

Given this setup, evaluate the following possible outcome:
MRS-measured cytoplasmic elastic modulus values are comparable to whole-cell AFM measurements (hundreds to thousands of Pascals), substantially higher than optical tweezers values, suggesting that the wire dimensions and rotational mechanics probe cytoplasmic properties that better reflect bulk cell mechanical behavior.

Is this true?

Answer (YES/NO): NO